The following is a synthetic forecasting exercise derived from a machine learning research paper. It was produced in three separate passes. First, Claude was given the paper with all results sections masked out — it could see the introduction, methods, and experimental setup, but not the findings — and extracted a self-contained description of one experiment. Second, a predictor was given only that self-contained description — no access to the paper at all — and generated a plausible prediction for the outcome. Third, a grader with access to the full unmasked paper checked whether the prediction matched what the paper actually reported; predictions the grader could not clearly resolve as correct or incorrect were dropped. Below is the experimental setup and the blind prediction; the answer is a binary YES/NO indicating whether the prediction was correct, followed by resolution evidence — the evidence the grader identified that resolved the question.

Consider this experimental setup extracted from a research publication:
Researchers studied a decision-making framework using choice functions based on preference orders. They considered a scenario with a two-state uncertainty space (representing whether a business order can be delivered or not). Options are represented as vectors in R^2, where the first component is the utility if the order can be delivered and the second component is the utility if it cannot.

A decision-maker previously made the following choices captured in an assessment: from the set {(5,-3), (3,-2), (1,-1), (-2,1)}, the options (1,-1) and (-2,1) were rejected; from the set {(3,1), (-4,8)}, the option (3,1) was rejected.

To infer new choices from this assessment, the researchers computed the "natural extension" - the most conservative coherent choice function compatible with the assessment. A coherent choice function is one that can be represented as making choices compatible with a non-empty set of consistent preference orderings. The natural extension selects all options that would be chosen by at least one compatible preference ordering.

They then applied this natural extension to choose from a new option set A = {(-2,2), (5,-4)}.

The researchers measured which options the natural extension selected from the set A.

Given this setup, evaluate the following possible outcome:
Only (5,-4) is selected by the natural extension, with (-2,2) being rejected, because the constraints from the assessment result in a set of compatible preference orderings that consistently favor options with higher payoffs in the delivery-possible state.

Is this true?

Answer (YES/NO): NO